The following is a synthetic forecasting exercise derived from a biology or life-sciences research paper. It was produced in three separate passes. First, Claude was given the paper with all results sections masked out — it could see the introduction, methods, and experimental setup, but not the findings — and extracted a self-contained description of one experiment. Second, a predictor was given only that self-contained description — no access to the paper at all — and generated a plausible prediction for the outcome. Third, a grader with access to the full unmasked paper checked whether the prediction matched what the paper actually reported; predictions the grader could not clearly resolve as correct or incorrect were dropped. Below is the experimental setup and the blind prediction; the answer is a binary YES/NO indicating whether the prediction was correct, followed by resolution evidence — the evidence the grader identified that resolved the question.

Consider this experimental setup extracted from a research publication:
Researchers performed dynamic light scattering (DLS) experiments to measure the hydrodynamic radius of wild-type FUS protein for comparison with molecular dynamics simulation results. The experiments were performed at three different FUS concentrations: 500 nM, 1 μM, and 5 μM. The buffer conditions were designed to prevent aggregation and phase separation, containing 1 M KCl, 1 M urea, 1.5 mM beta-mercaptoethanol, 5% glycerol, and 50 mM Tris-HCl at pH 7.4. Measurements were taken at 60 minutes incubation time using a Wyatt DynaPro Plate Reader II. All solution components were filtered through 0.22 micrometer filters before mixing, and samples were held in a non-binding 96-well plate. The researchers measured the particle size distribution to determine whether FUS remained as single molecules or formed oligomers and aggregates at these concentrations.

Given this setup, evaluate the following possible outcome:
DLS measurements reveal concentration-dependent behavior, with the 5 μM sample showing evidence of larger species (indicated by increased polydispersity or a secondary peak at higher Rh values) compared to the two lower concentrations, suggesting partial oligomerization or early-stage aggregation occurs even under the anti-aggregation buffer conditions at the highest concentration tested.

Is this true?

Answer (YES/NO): NO